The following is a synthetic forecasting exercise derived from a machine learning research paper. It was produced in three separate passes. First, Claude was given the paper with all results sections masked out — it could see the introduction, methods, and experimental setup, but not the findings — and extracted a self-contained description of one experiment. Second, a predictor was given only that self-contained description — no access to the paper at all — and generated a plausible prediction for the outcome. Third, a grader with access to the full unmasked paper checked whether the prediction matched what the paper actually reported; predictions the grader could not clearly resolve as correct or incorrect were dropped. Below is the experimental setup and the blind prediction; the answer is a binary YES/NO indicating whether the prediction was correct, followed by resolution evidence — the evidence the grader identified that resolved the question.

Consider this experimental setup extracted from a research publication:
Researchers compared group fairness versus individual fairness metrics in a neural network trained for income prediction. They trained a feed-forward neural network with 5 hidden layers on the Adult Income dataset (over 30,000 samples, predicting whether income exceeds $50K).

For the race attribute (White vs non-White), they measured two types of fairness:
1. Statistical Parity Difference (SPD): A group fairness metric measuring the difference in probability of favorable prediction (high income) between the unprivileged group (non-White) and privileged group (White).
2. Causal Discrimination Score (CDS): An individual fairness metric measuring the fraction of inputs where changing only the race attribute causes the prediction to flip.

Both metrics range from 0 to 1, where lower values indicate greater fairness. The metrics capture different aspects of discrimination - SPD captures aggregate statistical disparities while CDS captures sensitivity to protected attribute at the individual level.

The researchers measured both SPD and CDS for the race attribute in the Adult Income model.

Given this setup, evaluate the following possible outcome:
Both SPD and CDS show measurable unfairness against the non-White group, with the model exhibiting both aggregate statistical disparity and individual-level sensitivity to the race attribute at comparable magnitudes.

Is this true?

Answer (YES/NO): YES